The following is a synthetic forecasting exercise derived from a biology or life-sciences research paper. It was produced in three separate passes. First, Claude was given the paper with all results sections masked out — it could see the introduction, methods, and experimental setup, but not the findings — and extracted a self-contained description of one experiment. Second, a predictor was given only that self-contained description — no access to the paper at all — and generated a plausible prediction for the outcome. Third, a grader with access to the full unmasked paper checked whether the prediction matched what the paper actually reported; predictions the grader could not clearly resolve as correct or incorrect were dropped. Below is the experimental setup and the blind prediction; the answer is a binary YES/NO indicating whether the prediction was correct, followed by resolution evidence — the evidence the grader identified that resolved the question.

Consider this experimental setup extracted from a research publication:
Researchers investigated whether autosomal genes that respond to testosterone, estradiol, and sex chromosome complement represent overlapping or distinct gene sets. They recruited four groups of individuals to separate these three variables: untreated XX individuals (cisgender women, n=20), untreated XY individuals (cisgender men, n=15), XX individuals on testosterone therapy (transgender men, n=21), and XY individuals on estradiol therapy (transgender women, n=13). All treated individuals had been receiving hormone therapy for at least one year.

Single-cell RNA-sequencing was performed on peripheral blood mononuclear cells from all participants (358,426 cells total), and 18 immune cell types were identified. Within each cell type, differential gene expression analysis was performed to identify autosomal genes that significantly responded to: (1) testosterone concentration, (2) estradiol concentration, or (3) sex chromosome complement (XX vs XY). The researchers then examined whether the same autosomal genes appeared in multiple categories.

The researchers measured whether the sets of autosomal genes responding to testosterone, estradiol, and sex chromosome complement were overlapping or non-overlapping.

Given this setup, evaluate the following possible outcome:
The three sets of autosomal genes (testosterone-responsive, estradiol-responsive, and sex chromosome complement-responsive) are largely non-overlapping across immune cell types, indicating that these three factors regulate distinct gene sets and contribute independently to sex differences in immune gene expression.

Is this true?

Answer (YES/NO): YES